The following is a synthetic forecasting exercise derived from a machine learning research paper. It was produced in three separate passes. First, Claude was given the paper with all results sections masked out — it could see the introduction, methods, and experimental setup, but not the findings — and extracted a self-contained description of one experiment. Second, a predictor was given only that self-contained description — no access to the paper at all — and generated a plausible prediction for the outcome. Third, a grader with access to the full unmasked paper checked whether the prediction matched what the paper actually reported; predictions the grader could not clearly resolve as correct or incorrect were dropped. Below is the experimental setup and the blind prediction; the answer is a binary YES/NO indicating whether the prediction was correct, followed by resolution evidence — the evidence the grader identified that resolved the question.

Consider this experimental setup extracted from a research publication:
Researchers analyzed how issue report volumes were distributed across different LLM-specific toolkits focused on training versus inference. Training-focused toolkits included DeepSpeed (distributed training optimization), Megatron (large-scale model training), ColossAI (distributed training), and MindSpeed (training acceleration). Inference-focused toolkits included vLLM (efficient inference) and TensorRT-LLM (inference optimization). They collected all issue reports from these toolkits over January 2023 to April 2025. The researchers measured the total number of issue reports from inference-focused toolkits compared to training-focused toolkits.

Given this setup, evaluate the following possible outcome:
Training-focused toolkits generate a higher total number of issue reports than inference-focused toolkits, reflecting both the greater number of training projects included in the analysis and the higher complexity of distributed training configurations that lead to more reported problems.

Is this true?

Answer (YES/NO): NO